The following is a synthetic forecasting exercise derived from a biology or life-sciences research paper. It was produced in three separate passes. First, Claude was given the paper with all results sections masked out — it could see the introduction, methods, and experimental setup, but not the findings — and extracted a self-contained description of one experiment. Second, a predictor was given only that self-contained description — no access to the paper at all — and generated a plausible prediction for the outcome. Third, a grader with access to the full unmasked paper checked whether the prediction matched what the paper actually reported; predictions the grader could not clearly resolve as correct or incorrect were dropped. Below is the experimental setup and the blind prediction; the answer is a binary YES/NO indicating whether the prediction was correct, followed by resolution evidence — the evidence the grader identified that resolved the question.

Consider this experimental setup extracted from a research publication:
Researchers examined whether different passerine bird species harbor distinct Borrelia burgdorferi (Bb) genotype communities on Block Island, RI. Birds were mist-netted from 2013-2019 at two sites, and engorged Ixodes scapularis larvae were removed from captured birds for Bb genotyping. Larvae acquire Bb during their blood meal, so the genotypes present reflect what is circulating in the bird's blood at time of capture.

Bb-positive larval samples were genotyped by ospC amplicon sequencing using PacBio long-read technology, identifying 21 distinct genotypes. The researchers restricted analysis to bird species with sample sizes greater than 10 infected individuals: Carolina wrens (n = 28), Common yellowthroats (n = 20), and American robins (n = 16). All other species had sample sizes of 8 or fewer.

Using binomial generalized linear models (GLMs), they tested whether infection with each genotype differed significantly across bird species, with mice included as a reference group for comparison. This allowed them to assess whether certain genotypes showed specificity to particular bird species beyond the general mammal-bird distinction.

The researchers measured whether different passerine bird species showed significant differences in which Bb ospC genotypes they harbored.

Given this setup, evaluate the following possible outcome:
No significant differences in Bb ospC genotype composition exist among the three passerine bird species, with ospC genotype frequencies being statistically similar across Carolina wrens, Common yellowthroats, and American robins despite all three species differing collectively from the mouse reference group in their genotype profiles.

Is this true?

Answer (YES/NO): YES